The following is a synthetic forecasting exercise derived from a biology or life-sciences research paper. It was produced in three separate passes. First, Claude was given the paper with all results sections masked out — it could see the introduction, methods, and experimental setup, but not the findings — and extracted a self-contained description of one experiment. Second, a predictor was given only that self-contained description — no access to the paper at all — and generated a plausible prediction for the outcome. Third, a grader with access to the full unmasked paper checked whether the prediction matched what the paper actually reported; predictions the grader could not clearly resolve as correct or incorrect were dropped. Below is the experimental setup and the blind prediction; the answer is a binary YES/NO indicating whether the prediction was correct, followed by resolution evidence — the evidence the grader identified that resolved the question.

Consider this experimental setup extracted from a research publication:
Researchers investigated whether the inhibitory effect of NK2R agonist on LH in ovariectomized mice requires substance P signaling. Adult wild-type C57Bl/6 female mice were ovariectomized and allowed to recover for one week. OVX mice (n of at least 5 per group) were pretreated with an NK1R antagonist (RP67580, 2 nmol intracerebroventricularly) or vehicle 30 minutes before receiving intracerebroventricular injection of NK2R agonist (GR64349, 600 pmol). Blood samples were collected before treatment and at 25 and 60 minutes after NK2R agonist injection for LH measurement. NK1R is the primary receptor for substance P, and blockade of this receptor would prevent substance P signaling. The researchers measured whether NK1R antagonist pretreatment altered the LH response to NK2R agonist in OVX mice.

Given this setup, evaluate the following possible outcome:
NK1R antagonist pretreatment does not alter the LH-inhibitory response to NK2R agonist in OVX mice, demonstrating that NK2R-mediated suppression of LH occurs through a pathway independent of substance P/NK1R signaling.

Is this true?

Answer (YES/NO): YES